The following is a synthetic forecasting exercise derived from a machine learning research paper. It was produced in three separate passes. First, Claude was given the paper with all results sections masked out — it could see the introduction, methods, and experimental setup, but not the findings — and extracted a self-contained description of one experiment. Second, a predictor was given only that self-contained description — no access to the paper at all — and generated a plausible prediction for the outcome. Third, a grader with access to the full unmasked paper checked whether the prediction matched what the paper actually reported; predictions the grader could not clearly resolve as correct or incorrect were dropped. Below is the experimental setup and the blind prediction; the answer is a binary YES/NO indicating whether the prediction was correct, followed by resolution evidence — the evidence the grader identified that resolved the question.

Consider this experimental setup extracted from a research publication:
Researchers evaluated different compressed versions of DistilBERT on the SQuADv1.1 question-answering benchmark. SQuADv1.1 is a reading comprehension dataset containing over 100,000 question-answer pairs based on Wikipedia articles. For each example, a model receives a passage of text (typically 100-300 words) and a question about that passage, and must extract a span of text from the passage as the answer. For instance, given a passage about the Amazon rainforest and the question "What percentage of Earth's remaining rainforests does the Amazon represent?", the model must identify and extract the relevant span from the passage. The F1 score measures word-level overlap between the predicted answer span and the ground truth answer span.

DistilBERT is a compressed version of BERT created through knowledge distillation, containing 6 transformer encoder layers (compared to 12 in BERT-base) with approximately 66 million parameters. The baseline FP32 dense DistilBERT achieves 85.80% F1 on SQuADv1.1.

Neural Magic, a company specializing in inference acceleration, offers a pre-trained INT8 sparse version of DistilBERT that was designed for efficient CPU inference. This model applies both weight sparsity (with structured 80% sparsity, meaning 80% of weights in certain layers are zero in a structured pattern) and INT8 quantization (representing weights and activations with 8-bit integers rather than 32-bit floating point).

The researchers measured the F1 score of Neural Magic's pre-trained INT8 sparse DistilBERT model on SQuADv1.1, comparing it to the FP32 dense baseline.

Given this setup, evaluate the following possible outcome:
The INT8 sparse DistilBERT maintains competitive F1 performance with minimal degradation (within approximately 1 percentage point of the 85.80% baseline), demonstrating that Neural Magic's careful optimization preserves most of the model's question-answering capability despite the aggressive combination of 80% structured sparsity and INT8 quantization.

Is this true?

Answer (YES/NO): NO